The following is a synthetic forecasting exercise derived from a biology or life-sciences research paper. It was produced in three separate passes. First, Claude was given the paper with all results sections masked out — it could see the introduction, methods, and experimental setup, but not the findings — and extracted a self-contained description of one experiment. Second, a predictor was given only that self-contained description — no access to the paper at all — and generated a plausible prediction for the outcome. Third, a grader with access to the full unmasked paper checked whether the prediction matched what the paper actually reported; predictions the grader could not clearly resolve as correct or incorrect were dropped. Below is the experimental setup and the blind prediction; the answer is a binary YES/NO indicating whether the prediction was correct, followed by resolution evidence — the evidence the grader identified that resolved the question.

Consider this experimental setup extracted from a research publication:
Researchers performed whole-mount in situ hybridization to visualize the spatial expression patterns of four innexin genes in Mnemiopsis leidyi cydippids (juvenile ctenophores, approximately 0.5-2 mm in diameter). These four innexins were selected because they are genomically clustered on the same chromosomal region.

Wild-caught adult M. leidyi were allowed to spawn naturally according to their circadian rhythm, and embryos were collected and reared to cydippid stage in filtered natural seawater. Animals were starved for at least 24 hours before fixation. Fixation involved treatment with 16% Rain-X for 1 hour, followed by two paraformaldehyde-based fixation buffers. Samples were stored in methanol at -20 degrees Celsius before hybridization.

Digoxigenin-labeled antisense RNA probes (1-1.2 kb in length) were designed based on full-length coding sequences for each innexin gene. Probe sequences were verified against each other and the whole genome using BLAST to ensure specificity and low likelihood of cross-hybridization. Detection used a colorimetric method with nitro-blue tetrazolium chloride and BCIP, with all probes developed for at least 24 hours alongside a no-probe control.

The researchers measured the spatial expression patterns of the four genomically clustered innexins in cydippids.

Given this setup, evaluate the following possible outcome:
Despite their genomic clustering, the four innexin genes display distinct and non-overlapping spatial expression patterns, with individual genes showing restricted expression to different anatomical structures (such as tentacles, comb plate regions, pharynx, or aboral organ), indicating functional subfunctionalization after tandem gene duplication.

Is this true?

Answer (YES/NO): NO